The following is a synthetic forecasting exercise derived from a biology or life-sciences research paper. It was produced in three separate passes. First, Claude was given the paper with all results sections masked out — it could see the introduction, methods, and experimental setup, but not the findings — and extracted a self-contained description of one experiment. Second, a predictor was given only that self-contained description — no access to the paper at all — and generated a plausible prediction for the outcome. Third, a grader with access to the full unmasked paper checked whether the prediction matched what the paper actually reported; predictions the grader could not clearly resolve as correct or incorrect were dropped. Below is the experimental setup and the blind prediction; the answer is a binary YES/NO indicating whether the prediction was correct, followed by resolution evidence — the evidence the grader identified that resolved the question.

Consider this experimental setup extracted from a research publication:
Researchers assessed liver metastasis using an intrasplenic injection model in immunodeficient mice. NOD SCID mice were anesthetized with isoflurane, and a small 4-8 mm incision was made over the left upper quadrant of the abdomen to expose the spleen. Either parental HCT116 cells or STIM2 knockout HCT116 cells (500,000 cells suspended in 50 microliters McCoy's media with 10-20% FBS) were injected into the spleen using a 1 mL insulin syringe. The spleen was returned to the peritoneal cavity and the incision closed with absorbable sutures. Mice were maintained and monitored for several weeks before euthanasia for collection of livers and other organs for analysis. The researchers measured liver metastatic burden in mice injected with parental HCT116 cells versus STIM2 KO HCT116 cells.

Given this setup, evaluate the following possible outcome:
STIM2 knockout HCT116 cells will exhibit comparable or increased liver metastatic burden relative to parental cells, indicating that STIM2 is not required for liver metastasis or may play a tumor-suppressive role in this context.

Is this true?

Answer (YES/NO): YES